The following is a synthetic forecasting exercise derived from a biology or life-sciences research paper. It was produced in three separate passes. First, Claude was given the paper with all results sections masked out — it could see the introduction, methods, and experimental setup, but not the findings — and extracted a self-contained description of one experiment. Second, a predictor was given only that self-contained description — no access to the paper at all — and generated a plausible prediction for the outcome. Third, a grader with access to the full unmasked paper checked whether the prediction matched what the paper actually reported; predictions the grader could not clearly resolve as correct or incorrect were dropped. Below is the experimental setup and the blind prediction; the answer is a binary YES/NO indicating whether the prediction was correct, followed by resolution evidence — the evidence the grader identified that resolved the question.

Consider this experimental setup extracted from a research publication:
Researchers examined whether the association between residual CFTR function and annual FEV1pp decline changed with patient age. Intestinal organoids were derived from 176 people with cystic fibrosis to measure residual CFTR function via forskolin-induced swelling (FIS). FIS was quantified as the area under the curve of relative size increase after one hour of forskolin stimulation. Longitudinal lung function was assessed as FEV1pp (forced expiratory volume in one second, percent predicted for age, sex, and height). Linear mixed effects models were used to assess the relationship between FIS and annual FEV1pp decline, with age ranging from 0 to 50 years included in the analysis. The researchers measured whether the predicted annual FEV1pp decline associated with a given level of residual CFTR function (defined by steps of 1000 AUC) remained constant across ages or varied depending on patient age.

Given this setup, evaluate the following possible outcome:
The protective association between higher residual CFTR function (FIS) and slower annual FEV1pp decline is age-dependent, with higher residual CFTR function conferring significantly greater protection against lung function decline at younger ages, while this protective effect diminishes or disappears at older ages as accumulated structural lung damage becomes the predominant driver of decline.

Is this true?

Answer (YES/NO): NO